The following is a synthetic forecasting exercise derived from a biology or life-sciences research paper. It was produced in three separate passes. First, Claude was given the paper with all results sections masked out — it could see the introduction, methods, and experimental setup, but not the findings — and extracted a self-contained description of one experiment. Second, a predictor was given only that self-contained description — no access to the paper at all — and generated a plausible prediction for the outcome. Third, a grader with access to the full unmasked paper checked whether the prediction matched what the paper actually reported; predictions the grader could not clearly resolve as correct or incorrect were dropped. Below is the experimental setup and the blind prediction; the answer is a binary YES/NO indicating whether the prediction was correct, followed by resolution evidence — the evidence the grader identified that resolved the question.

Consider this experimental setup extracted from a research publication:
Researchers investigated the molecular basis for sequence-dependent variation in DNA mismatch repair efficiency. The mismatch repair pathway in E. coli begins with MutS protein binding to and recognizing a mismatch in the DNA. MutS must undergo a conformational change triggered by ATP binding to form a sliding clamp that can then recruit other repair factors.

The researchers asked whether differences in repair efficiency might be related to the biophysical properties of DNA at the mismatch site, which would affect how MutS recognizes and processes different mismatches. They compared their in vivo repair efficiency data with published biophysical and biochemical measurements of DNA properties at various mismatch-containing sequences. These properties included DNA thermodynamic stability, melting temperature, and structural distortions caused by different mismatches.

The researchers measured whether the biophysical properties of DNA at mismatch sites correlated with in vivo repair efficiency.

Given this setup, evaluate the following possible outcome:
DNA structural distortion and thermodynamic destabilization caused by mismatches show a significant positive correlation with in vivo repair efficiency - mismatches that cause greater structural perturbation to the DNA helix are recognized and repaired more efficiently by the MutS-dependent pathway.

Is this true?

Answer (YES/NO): YES